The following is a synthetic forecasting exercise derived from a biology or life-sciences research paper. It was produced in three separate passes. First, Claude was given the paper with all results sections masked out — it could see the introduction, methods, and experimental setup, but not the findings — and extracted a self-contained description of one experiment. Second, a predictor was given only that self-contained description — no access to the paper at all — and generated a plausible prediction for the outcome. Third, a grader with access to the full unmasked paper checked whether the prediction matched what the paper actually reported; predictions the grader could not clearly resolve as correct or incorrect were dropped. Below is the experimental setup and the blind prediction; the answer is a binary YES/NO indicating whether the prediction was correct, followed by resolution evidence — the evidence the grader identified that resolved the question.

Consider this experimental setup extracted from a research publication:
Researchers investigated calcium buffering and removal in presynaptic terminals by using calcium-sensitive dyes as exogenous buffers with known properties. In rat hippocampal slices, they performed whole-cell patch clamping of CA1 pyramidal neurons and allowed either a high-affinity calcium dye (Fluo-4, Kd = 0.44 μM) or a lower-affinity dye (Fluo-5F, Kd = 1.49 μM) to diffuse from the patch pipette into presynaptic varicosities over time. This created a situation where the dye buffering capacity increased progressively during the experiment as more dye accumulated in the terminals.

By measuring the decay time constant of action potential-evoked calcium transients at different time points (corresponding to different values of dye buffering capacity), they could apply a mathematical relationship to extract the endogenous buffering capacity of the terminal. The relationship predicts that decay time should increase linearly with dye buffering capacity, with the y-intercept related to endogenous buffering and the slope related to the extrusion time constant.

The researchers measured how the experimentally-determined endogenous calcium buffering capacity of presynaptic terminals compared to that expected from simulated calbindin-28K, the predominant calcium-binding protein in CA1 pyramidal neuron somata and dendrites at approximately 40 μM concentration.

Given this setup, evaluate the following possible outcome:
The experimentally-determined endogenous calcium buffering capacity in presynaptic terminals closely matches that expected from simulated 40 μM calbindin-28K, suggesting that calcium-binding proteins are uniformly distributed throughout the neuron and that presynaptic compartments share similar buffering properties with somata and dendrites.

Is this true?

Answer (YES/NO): YES